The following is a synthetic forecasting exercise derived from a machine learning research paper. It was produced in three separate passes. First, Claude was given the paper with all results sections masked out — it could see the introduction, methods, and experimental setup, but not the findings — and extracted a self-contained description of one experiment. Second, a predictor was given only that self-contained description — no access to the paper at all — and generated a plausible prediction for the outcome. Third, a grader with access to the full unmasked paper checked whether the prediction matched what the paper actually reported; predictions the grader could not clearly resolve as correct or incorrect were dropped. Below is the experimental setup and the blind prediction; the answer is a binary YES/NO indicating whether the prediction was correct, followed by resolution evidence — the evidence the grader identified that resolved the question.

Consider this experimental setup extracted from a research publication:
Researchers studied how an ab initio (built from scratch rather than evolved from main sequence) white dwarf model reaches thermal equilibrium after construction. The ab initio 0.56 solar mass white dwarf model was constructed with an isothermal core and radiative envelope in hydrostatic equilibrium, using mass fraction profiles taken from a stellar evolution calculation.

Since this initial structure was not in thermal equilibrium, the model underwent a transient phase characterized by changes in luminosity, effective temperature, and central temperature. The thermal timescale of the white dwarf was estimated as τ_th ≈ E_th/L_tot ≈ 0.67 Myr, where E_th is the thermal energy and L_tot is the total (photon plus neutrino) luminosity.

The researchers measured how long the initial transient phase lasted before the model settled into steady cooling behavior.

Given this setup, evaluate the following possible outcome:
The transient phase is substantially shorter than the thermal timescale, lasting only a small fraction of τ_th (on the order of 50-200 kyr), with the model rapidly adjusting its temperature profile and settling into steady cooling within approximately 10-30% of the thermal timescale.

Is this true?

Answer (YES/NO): NO